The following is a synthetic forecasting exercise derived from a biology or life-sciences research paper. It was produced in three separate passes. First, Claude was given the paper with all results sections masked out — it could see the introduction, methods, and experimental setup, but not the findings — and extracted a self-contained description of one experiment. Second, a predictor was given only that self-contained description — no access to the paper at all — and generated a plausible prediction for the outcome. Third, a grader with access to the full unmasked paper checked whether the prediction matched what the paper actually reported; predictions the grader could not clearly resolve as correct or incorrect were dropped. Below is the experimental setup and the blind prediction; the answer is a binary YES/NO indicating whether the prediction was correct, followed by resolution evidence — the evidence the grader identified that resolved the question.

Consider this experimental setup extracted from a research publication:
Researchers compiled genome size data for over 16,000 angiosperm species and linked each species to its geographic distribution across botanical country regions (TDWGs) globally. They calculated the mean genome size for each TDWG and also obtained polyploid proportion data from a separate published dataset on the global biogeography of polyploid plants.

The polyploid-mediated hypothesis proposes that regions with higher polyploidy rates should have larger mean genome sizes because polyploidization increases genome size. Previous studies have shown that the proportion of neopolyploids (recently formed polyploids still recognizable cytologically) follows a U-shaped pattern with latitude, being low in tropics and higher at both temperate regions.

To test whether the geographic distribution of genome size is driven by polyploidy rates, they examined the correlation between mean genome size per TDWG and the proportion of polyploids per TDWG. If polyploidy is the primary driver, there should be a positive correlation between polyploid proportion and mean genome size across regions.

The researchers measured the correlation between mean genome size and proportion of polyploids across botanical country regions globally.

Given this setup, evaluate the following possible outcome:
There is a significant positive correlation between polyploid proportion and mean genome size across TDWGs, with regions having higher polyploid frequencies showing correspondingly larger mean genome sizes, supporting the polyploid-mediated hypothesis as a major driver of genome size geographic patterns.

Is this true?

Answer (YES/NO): NO